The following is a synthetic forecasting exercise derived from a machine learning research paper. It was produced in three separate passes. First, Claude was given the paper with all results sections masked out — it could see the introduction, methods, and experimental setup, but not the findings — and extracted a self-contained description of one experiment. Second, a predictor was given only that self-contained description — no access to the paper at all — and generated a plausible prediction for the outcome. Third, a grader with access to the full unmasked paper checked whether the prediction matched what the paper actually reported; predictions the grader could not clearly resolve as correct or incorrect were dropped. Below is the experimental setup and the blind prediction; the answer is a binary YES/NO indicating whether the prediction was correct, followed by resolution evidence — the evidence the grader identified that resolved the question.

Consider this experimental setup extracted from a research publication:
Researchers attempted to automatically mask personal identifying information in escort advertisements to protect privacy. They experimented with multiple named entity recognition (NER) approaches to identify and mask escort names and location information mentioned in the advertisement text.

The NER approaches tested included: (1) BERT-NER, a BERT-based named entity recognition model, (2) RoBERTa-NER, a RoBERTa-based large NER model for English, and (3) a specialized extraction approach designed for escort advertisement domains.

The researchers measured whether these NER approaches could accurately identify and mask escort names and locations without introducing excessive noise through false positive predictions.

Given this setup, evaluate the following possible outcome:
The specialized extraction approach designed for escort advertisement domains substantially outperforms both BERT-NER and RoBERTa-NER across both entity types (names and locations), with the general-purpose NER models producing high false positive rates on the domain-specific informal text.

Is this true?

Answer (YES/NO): NO